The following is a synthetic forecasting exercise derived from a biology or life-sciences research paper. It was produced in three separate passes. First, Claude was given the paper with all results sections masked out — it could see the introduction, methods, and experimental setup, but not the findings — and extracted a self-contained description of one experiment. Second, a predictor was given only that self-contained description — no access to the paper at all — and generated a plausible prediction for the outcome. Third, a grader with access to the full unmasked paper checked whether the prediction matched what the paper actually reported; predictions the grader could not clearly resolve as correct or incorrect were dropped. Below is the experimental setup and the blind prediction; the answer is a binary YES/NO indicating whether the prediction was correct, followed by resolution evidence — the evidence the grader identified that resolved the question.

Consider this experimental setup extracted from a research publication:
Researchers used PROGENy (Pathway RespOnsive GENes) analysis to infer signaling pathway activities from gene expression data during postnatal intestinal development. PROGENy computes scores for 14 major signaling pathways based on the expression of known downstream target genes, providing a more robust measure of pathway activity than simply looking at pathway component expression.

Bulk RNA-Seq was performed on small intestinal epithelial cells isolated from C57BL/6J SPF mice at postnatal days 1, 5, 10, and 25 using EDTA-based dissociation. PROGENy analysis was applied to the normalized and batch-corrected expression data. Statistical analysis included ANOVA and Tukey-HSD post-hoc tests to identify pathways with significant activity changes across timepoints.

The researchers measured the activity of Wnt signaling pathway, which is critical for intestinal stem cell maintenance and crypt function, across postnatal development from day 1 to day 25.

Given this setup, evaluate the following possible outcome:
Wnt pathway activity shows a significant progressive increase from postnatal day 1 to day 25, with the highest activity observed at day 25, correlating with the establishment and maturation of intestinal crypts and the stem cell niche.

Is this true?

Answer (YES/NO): NO